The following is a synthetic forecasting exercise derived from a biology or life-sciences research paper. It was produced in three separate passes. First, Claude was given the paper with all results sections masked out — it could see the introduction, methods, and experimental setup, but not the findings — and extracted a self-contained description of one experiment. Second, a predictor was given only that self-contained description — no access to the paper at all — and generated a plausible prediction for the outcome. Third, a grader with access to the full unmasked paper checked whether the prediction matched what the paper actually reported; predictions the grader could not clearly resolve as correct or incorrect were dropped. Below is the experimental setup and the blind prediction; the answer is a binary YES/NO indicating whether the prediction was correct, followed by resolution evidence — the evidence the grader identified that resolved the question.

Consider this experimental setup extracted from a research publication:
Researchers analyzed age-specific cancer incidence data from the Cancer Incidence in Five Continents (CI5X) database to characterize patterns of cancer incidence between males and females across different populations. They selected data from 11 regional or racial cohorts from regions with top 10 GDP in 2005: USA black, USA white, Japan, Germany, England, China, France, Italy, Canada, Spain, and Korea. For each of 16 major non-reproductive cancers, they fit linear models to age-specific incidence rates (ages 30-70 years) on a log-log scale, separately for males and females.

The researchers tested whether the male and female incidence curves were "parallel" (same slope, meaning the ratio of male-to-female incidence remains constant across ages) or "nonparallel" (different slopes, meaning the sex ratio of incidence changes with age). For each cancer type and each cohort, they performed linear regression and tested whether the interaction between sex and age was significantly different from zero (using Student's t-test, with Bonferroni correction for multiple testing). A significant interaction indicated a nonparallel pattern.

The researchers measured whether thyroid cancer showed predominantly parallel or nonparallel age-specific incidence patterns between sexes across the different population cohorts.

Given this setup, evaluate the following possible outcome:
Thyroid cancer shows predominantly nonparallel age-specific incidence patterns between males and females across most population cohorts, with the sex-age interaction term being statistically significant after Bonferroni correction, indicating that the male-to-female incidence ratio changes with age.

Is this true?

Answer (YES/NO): YES